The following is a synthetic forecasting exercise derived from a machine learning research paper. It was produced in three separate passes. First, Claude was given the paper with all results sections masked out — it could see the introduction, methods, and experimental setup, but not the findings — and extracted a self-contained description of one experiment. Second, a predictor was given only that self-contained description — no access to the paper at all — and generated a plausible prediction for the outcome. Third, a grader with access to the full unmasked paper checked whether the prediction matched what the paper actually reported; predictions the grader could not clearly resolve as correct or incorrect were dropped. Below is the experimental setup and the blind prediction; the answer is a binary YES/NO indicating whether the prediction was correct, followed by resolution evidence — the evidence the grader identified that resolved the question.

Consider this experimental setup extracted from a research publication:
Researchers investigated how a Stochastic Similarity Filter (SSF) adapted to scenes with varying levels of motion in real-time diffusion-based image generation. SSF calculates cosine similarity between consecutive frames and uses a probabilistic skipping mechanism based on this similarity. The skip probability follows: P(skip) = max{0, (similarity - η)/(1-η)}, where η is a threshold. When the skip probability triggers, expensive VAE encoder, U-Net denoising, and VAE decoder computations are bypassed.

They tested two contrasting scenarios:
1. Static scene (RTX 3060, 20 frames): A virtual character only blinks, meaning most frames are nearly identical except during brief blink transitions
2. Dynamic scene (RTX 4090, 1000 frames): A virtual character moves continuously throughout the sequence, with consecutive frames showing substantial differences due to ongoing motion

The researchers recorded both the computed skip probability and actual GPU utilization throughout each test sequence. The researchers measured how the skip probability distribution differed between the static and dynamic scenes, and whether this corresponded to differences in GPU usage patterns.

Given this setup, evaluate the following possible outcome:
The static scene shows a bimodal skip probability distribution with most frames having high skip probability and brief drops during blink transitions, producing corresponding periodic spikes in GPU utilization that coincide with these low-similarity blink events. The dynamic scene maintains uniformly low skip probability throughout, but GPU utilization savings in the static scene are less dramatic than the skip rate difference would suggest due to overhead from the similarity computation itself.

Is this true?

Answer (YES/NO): NO